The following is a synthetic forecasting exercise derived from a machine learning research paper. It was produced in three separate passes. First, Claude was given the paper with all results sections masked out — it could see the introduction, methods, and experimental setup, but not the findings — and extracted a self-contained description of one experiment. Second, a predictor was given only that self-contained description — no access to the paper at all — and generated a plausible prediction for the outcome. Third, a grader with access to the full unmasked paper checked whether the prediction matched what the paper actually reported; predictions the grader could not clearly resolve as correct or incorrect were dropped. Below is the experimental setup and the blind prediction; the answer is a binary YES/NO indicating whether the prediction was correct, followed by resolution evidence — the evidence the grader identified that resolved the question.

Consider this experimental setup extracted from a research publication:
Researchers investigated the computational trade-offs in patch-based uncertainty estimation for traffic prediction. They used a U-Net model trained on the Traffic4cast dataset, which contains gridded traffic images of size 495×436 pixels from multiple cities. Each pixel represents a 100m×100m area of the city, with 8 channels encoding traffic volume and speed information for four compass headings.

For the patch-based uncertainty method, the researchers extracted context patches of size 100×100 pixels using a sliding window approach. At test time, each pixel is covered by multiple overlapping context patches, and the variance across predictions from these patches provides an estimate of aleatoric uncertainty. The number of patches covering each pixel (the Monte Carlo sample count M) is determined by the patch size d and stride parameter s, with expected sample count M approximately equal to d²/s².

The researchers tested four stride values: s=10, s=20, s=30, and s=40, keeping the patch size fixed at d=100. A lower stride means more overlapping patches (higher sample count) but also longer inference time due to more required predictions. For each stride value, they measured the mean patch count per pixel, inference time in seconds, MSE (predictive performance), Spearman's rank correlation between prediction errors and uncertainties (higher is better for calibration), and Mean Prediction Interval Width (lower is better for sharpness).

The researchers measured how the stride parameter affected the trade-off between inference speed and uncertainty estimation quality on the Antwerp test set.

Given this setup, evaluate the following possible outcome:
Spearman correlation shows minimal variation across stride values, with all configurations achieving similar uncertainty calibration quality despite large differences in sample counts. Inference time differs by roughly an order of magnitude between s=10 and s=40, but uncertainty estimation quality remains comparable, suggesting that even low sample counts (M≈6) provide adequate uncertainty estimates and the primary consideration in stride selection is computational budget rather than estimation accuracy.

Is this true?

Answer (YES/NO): NO